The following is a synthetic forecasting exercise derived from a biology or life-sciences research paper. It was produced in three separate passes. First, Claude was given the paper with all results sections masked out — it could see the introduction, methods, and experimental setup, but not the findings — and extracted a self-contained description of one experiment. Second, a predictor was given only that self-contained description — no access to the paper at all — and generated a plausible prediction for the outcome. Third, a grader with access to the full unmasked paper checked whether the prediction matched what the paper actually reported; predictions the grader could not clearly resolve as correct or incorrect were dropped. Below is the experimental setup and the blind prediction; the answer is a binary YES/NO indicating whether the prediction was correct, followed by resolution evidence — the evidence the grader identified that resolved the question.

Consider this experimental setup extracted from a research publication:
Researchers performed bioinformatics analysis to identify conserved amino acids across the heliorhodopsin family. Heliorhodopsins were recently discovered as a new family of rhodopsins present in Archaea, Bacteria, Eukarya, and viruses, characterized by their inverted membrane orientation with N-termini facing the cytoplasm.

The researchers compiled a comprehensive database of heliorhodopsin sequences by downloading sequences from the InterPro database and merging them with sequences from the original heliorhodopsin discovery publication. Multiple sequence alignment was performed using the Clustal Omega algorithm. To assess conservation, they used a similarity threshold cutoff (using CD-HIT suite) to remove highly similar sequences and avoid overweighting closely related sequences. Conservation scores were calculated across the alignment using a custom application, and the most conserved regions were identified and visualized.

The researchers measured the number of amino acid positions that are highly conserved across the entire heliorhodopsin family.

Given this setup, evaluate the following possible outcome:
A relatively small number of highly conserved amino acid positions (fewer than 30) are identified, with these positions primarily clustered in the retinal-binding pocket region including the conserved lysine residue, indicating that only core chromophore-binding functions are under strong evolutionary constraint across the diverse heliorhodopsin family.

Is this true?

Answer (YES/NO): NO